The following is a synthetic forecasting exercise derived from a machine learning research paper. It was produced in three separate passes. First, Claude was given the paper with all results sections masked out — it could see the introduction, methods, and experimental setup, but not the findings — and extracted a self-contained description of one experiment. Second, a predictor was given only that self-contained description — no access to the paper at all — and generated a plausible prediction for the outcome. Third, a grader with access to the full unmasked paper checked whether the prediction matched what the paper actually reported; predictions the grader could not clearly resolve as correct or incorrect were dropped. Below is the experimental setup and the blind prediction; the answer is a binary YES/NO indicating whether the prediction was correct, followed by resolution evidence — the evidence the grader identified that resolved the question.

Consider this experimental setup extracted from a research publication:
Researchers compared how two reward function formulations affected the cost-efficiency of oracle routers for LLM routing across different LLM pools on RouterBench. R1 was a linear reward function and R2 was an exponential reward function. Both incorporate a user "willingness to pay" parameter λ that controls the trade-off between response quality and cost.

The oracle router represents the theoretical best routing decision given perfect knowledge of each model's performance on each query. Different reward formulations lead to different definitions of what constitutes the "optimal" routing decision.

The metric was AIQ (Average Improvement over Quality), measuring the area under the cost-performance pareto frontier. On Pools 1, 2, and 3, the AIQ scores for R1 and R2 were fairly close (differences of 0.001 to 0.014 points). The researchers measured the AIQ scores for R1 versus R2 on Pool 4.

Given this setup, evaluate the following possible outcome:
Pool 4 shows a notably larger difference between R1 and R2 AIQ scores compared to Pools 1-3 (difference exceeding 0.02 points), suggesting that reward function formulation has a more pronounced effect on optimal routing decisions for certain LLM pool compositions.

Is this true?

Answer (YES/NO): YES